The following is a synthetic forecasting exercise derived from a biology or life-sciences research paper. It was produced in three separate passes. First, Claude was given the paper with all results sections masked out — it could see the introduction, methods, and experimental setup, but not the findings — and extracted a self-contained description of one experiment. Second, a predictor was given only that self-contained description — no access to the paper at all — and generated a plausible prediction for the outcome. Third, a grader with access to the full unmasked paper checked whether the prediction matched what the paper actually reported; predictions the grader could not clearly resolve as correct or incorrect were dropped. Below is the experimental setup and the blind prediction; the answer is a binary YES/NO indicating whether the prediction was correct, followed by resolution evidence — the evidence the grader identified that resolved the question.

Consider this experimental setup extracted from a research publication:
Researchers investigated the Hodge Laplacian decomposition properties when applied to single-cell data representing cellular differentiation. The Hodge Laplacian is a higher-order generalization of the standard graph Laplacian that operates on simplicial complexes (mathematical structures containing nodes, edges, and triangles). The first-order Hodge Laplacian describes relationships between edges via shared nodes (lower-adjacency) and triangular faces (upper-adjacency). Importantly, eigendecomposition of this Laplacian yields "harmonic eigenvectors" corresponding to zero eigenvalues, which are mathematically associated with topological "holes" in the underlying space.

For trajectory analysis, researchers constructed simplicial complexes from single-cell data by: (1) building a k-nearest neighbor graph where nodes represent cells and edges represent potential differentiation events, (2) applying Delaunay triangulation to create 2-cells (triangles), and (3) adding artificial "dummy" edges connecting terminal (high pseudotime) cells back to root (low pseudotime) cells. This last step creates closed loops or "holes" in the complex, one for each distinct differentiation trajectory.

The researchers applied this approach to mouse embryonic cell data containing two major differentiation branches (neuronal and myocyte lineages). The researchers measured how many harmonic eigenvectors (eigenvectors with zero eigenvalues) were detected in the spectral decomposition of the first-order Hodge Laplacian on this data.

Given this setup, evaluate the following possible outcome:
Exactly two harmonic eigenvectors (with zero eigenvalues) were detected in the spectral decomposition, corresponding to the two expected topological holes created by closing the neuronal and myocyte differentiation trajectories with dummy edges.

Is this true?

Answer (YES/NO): YES